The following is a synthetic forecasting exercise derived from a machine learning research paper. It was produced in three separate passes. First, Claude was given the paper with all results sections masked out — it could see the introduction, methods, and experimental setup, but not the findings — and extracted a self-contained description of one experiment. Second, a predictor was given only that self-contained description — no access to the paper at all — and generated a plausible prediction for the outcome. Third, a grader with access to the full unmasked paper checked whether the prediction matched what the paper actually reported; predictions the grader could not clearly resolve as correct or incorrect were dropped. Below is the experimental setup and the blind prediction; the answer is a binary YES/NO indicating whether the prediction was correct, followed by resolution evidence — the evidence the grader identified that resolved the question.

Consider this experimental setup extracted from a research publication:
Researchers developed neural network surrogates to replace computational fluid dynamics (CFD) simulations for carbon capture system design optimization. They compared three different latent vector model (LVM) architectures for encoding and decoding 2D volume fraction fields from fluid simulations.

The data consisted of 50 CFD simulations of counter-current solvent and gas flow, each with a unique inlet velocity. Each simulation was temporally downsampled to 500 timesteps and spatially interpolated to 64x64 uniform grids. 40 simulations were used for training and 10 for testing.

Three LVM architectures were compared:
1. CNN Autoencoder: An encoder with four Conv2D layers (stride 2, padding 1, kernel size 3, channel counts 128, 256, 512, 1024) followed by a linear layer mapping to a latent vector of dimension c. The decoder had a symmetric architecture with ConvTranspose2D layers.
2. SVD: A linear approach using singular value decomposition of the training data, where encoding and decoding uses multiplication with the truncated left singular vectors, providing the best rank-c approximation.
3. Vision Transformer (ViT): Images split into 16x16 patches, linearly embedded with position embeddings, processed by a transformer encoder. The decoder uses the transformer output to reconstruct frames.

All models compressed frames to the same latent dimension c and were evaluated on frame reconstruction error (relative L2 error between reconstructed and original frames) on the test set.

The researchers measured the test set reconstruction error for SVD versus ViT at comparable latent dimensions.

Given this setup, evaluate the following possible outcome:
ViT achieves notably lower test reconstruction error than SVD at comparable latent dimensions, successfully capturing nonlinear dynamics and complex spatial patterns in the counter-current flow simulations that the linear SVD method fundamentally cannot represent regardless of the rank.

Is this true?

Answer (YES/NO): NO